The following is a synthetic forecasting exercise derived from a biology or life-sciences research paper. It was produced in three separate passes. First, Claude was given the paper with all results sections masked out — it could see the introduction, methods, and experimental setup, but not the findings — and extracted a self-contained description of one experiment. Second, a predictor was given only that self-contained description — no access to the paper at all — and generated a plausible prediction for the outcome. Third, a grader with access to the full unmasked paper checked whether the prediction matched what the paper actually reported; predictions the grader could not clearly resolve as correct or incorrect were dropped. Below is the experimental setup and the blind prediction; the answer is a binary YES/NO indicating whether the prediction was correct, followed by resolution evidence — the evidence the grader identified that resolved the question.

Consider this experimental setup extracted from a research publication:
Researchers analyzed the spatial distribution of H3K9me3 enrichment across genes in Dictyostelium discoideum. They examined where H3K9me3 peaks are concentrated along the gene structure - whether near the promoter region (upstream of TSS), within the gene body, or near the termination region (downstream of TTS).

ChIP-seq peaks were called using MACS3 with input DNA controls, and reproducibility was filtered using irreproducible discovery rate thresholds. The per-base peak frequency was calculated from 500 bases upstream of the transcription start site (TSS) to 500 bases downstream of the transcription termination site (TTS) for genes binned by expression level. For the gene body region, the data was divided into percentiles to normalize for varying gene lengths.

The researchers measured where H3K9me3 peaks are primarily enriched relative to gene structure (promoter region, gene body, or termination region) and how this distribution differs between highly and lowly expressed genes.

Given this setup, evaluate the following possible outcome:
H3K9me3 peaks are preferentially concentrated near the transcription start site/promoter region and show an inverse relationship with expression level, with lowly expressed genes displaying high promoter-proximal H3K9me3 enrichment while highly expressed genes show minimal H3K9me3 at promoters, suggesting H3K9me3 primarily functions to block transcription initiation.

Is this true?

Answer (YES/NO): NO